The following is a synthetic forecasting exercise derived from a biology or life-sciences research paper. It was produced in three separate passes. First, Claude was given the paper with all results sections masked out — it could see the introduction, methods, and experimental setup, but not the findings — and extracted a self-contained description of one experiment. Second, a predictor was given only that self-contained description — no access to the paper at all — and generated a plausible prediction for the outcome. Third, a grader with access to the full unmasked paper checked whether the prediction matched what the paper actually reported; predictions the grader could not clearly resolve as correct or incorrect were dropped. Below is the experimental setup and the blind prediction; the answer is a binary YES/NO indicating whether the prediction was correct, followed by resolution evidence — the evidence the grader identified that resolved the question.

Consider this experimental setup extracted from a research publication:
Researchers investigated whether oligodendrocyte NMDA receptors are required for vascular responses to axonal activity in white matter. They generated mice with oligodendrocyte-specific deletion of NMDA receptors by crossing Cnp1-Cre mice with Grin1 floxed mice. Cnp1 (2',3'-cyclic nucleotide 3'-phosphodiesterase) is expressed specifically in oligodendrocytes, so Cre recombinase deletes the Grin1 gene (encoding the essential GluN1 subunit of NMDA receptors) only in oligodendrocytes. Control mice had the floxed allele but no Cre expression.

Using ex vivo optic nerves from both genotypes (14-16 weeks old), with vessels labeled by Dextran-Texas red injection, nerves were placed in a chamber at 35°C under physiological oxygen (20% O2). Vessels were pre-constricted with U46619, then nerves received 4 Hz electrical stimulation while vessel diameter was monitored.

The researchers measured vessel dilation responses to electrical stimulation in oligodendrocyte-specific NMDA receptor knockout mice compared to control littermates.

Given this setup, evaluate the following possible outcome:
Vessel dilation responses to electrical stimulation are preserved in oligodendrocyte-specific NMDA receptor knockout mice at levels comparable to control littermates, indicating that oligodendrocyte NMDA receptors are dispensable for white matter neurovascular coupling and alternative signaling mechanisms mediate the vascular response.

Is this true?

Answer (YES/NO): NO